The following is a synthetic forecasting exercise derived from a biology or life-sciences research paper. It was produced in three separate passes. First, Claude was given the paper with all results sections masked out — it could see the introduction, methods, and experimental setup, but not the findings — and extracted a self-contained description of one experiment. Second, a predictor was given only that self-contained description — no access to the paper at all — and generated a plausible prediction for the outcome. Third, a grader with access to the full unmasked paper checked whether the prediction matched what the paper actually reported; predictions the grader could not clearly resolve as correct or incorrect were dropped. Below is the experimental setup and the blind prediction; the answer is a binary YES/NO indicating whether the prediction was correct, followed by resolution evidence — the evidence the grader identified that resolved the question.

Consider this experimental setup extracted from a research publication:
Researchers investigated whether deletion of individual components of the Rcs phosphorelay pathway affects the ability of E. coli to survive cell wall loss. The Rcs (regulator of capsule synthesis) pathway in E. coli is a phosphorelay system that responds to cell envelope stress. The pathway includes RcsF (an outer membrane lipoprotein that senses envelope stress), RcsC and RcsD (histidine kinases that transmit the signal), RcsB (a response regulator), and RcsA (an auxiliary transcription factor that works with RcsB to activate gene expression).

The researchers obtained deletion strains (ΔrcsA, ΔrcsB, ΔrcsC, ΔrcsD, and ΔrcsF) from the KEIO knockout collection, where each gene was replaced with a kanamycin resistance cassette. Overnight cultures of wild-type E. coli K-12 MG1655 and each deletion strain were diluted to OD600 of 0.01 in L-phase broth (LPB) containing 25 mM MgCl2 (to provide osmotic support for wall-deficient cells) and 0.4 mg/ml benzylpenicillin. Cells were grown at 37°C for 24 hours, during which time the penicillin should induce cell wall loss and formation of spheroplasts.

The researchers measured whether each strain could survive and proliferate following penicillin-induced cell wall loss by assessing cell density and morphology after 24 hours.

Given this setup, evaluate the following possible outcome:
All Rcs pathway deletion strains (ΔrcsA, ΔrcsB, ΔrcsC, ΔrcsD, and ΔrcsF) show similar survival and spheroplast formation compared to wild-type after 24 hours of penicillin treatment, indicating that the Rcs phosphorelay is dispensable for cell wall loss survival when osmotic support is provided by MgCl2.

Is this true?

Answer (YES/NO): NO